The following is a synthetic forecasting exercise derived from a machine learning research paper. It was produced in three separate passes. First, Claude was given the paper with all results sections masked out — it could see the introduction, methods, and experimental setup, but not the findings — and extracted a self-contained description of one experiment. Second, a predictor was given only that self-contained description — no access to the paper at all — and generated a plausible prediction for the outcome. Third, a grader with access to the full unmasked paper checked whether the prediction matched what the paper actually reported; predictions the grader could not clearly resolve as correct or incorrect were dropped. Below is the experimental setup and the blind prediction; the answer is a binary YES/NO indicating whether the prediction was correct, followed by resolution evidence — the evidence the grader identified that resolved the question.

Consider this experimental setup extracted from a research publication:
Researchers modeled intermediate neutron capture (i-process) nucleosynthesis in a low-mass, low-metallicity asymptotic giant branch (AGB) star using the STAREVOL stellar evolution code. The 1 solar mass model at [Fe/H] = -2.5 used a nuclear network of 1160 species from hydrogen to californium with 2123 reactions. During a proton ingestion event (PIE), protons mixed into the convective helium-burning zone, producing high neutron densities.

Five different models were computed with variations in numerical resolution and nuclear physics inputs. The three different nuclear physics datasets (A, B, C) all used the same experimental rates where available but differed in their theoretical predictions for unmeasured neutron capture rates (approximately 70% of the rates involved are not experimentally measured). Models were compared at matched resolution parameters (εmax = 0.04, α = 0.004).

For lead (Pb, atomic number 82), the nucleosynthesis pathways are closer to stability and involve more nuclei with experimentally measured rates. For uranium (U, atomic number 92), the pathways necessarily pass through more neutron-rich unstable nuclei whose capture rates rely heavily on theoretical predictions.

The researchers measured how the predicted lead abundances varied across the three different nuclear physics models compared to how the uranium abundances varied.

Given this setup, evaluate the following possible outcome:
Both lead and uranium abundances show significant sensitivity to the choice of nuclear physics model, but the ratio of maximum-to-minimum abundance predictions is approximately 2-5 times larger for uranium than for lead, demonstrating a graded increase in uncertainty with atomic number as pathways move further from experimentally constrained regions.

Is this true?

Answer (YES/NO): NO